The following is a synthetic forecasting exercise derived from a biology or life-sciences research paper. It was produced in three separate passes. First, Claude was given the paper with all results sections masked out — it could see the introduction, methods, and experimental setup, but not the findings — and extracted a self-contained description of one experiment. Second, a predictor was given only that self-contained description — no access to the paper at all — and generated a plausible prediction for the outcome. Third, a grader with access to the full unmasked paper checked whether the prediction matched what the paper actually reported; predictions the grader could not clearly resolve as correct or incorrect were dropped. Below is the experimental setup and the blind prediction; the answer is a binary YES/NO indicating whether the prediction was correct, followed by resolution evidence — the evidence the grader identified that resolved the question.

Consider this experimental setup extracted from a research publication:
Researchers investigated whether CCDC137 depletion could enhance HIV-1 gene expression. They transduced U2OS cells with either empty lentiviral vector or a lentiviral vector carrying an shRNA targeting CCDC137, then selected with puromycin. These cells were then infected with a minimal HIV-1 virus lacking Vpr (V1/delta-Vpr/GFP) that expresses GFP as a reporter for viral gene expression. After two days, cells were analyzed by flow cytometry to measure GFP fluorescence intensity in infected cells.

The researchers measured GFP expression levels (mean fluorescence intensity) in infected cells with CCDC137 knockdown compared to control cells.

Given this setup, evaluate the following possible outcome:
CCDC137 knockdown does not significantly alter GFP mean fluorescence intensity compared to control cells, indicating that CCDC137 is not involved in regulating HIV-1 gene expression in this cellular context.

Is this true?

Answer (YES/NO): NO